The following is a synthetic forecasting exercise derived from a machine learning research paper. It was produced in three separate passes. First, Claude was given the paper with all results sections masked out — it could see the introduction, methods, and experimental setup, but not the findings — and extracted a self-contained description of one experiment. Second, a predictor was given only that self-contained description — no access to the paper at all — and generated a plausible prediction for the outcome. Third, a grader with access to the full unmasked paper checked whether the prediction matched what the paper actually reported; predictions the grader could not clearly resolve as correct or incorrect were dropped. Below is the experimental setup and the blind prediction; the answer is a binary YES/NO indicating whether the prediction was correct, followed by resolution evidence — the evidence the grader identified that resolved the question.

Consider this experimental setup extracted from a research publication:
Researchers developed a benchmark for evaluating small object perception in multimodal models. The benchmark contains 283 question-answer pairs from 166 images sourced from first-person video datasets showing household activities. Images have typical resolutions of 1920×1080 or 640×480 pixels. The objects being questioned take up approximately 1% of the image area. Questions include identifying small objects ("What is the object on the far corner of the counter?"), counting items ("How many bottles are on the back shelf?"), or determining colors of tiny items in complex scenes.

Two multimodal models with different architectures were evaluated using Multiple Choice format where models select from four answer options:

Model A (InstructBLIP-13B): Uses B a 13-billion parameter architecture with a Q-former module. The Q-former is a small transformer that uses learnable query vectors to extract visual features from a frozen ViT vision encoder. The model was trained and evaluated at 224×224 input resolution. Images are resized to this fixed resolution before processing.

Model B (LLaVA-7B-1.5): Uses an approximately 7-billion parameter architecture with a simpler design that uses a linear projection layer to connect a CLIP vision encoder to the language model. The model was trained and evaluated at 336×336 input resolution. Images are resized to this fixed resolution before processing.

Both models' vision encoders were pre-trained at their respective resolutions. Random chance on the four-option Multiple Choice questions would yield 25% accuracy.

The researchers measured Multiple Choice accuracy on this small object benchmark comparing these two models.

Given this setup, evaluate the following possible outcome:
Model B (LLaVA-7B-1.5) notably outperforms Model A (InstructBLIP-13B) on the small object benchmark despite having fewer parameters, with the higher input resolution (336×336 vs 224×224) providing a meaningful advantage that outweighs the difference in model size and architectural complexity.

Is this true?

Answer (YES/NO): YES